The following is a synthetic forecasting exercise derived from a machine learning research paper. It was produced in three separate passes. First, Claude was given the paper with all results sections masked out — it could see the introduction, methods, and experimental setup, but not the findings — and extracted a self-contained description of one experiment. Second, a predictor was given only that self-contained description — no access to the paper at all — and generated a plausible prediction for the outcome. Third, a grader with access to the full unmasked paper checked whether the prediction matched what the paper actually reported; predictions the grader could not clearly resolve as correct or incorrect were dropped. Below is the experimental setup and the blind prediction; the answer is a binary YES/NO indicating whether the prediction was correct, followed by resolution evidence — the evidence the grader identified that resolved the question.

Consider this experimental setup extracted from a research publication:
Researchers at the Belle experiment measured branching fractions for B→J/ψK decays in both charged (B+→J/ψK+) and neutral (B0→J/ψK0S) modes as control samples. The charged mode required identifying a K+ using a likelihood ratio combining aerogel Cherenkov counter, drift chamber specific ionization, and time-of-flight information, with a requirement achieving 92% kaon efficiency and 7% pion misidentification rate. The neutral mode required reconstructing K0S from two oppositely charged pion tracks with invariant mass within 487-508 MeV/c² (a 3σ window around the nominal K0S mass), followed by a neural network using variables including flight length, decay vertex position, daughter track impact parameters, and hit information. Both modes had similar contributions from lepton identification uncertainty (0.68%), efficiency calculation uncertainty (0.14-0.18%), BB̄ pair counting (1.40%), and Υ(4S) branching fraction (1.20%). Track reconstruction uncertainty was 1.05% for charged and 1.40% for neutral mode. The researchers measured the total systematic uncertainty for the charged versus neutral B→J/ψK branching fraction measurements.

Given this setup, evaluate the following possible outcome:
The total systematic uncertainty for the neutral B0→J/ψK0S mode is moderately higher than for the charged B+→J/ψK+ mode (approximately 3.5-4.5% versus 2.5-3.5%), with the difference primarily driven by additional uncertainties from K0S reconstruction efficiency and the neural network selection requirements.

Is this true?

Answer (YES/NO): NO